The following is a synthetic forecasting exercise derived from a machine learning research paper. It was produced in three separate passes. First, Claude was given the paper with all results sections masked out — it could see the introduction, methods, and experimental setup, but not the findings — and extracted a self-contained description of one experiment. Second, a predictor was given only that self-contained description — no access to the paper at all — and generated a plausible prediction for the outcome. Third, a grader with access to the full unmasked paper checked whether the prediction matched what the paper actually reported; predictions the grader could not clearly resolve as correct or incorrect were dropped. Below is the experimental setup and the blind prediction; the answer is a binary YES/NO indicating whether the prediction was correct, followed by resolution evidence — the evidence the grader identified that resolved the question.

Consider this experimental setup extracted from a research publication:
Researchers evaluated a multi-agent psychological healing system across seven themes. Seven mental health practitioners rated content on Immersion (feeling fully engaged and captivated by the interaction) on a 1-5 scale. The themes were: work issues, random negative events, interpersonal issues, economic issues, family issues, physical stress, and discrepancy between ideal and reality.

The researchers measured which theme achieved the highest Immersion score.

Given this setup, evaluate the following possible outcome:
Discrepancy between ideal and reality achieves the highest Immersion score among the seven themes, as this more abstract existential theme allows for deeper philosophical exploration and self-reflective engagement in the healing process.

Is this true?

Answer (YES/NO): YES